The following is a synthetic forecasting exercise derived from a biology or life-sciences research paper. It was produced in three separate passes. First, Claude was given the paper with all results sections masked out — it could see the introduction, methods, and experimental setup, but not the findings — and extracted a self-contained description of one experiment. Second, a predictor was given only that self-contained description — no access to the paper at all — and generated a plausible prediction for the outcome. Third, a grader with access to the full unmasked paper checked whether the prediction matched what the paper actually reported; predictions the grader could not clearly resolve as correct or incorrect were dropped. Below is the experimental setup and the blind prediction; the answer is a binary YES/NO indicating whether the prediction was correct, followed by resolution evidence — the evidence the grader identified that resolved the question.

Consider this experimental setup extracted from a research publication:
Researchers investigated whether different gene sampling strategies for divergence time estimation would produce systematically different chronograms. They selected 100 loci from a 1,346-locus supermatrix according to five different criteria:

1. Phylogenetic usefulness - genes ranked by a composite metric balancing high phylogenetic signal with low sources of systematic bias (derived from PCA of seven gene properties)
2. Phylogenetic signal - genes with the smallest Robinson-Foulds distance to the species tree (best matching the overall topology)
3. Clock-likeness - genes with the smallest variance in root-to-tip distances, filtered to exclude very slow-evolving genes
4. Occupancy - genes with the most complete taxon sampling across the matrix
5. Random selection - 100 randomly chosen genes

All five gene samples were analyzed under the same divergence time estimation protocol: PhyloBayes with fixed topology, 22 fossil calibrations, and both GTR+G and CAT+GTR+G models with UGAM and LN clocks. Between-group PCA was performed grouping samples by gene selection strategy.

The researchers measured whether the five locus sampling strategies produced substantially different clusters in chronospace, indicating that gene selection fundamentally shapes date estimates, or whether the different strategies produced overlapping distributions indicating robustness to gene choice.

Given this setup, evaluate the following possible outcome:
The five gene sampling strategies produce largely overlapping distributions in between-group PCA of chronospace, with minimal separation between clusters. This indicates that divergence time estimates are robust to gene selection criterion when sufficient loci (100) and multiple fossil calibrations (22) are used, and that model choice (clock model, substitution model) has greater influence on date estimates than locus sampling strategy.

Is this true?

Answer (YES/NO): YES